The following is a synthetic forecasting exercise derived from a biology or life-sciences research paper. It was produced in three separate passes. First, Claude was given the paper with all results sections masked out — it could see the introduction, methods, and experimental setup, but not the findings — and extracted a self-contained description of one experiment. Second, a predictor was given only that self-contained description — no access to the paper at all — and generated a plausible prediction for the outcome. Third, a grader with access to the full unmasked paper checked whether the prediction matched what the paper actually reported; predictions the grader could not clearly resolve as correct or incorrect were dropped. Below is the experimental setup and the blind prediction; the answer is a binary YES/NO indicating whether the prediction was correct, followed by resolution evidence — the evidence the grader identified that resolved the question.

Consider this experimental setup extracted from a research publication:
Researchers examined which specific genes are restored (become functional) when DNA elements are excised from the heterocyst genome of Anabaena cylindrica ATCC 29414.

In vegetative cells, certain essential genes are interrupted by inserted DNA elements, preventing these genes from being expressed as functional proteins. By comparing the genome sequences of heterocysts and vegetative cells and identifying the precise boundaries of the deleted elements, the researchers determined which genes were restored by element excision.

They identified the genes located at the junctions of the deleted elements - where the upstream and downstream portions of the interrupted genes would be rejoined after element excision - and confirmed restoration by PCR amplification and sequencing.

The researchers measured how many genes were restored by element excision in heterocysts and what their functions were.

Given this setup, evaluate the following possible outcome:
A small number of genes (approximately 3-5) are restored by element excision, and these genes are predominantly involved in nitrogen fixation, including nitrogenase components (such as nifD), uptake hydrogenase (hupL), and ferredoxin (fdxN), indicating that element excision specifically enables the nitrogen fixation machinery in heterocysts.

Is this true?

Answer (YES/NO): NO